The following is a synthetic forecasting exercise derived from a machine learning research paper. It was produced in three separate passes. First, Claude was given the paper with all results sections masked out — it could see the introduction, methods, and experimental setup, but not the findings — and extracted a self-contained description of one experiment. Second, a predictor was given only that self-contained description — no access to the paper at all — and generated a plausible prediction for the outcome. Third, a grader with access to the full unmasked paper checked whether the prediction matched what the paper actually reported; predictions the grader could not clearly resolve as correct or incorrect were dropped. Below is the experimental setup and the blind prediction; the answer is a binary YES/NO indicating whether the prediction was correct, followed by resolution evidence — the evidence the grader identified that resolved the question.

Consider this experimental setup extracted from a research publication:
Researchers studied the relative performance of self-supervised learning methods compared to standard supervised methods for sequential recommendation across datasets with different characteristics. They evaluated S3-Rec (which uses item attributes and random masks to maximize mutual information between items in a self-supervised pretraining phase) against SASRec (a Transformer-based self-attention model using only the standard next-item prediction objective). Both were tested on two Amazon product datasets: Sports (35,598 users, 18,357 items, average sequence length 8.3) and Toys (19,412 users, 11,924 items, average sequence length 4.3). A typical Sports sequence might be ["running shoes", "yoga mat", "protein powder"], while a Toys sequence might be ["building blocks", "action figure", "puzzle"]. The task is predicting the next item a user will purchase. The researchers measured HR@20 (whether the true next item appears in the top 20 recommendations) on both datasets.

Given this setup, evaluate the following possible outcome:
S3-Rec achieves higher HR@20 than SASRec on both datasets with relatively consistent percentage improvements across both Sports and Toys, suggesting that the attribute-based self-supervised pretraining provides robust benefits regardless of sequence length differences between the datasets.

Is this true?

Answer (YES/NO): NO